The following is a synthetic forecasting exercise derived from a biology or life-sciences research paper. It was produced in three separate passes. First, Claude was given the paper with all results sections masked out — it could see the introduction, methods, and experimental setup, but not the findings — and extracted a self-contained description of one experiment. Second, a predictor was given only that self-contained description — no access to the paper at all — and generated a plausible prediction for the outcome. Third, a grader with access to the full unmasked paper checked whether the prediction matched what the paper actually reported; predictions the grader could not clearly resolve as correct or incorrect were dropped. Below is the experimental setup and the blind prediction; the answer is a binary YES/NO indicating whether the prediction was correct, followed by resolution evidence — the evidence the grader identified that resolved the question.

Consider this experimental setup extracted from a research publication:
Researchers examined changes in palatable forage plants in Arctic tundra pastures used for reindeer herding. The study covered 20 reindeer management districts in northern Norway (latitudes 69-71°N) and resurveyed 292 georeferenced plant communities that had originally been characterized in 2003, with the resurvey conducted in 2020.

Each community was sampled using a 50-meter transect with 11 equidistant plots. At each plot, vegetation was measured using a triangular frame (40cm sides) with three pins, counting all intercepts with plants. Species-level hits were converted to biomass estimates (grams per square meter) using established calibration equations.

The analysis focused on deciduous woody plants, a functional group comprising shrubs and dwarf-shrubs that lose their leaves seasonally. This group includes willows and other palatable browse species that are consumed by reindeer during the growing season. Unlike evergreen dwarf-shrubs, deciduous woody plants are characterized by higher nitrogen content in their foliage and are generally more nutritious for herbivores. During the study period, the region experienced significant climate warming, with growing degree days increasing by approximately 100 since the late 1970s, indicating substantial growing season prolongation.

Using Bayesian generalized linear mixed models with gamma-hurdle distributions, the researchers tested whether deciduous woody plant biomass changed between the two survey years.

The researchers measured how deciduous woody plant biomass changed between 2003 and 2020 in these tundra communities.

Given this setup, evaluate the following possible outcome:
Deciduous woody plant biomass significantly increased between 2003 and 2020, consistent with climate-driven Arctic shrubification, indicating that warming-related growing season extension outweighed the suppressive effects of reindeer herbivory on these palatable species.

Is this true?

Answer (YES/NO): NO